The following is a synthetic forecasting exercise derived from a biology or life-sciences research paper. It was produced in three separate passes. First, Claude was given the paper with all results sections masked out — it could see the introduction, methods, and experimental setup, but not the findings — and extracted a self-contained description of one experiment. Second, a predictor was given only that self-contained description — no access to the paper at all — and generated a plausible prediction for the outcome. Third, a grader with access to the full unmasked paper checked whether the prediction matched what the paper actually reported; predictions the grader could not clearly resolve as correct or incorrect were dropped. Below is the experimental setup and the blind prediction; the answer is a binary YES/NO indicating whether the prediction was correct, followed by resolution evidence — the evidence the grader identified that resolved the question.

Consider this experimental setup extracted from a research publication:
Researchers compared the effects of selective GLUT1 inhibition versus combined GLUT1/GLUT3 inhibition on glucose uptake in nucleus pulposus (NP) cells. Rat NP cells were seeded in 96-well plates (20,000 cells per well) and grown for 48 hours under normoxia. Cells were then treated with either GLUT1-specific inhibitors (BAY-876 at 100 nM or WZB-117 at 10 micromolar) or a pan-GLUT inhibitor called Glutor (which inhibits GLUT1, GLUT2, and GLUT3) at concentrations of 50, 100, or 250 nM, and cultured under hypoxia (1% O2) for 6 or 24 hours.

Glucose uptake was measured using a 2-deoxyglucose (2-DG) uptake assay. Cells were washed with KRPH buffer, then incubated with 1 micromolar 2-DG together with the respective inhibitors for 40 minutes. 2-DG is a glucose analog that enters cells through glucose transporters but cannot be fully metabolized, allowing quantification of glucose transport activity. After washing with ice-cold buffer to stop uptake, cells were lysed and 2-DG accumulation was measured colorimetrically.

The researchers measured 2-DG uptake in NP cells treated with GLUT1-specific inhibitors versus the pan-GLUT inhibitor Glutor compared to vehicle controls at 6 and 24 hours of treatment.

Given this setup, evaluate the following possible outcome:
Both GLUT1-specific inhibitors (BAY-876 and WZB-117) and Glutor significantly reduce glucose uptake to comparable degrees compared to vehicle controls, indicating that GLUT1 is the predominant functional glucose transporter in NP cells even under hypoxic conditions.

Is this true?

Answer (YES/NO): NO